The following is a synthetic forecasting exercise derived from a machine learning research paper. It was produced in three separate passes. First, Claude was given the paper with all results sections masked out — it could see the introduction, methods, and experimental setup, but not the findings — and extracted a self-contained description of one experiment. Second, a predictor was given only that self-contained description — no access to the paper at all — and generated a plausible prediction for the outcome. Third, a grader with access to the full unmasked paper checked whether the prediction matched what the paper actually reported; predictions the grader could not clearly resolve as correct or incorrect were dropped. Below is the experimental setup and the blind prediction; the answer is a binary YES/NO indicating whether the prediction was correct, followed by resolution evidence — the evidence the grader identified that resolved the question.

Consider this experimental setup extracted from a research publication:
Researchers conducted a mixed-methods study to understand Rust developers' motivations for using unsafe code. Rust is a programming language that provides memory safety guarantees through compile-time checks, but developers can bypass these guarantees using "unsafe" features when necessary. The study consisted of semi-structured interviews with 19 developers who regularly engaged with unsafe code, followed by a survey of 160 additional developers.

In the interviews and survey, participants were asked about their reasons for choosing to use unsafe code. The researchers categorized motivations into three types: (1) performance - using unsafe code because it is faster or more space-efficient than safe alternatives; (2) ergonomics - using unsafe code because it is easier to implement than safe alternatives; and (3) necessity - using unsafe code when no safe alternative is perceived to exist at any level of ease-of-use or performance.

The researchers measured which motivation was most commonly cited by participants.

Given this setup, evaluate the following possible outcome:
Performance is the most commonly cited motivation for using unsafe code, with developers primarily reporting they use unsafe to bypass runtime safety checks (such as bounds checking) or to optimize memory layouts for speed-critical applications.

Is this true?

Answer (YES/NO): NO